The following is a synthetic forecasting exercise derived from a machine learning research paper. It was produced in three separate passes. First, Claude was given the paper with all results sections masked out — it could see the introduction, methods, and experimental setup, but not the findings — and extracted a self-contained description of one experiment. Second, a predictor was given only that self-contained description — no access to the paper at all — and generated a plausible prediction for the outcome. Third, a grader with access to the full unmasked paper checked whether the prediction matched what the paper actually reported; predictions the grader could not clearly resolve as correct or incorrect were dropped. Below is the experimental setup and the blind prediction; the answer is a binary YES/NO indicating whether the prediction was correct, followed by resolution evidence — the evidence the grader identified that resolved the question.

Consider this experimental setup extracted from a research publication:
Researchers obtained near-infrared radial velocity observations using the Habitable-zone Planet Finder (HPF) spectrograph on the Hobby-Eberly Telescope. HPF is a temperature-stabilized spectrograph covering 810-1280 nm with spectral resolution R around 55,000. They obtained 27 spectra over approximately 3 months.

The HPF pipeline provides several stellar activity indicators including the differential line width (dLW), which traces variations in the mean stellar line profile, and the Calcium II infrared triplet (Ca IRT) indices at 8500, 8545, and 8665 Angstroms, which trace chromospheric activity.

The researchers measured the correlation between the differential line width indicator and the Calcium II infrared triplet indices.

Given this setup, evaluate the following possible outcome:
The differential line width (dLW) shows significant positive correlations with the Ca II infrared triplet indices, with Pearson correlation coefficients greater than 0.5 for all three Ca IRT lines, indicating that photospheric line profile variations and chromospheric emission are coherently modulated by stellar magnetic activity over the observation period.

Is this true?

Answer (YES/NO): YES